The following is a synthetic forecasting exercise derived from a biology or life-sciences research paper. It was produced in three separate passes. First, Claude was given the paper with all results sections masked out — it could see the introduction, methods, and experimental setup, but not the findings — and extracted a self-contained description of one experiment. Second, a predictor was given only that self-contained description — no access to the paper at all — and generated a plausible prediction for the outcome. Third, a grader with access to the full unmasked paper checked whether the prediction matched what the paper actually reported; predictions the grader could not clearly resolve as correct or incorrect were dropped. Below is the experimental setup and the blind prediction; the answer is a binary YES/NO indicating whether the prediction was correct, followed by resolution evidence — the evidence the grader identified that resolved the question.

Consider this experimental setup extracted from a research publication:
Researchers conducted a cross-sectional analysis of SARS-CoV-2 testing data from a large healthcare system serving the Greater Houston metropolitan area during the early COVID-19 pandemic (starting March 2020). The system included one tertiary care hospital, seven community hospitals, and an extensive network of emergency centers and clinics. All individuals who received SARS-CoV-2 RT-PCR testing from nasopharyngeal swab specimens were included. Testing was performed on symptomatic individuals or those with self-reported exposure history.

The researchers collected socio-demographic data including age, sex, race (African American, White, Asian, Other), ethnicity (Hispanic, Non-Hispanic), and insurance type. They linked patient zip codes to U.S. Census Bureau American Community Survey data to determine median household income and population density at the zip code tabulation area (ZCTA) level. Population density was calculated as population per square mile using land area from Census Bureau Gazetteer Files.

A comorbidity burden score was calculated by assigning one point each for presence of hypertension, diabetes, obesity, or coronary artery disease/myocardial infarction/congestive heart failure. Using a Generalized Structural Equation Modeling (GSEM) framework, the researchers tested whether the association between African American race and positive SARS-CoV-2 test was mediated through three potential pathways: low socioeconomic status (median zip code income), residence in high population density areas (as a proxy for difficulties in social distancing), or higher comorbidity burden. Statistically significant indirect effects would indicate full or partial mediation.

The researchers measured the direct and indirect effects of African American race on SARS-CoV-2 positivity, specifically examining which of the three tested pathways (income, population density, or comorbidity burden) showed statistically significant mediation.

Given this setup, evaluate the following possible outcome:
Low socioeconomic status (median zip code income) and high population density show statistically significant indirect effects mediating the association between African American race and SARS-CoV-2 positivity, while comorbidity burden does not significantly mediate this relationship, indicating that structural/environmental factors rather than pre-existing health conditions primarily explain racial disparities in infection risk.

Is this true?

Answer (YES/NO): NO